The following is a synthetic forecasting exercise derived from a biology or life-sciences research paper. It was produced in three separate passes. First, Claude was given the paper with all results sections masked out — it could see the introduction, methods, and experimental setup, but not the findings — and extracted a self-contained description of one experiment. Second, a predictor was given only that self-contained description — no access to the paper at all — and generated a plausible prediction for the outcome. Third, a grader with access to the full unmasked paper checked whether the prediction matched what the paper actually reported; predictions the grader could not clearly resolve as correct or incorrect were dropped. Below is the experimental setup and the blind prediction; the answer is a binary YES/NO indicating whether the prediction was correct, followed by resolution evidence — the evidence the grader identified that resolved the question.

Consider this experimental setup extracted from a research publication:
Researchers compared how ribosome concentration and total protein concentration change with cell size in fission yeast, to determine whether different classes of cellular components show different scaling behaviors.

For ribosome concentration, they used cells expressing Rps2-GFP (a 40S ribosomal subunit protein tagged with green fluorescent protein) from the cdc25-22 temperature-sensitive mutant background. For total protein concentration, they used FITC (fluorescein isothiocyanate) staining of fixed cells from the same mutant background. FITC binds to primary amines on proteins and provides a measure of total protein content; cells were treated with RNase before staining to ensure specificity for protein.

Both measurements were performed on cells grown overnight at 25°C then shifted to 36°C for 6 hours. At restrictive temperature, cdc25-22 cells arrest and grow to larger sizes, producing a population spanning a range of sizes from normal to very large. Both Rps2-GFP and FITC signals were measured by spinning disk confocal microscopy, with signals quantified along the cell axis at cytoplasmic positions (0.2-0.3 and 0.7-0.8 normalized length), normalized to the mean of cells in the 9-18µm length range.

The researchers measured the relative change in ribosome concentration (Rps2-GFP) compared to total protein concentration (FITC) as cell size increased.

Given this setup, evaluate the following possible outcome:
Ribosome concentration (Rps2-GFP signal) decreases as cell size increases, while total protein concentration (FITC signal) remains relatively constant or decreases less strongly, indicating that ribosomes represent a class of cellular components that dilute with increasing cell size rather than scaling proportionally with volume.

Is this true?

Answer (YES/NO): YES